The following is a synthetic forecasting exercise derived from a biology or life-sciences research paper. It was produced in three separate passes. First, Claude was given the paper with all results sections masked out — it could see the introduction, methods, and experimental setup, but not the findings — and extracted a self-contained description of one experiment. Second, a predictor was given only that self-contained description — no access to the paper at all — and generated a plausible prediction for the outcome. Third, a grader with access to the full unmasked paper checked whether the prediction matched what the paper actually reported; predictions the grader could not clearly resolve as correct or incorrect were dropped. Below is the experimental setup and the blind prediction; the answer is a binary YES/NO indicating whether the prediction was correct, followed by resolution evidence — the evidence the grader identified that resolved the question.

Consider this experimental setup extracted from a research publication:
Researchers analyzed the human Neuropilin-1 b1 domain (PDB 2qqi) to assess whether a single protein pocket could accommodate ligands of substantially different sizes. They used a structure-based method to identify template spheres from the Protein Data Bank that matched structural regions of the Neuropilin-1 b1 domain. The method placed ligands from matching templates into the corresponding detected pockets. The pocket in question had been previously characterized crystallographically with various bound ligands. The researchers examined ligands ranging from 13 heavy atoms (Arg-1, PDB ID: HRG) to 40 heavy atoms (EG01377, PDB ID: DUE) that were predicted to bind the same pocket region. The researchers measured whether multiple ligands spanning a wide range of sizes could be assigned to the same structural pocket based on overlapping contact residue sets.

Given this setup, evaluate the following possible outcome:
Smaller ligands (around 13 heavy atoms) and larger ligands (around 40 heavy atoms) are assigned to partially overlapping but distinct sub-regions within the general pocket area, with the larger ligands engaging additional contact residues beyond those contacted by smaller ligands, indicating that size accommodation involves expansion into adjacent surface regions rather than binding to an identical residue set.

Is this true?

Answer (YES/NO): NO